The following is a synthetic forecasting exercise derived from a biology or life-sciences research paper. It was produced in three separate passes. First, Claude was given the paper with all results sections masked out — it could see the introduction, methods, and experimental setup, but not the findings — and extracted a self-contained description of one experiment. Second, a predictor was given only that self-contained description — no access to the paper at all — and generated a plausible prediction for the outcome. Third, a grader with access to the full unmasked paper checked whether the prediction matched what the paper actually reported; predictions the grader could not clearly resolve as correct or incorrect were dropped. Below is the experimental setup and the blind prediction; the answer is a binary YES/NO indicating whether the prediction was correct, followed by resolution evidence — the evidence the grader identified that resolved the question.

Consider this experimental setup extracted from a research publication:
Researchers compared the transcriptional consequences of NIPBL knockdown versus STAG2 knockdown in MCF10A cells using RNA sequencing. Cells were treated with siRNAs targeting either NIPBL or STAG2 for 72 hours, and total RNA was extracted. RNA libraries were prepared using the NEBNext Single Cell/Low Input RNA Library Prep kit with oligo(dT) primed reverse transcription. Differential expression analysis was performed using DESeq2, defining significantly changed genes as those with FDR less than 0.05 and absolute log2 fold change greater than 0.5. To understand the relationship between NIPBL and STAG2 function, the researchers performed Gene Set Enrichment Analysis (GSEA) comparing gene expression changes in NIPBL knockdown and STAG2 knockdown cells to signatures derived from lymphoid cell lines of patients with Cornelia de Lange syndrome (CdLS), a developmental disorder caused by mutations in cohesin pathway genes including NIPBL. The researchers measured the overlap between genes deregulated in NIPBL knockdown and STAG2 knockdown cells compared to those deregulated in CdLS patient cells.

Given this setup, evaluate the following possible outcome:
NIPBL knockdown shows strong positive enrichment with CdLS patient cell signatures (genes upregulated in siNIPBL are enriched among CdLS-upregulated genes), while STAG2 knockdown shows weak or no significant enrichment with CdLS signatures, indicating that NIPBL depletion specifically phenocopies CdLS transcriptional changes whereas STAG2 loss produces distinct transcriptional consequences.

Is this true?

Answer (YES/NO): YES